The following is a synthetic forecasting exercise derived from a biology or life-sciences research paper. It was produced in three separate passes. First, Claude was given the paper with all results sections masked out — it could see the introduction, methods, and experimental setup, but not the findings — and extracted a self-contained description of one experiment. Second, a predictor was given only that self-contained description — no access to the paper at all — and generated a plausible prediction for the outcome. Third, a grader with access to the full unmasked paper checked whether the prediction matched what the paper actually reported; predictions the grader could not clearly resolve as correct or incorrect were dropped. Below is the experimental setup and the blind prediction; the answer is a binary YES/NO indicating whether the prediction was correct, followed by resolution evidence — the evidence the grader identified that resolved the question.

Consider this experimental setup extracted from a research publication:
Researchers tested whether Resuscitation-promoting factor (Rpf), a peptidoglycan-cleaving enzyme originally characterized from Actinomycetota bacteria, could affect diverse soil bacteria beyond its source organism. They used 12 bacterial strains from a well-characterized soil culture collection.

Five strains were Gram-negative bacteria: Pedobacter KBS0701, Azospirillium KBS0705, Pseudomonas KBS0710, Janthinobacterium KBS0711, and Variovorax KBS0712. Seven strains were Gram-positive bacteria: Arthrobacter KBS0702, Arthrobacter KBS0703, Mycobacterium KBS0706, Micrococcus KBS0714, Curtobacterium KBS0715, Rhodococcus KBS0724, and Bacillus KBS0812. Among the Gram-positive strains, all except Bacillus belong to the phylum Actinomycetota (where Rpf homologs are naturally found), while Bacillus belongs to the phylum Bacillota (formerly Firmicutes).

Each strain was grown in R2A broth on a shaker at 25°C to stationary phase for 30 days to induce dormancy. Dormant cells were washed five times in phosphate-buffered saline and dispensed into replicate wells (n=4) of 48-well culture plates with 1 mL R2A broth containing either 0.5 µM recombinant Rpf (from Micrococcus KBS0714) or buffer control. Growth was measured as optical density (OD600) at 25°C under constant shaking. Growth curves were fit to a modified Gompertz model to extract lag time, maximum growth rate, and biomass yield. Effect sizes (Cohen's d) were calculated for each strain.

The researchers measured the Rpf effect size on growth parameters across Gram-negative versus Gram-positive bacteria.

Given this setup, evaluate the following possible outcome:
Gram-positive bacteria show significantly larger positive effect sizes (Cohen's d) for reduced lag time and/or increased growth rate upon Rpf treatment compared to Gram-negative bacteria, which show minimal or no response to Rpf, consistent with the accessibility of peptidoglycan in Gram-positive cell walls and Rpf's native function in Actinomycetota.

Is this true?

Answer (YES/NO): NO